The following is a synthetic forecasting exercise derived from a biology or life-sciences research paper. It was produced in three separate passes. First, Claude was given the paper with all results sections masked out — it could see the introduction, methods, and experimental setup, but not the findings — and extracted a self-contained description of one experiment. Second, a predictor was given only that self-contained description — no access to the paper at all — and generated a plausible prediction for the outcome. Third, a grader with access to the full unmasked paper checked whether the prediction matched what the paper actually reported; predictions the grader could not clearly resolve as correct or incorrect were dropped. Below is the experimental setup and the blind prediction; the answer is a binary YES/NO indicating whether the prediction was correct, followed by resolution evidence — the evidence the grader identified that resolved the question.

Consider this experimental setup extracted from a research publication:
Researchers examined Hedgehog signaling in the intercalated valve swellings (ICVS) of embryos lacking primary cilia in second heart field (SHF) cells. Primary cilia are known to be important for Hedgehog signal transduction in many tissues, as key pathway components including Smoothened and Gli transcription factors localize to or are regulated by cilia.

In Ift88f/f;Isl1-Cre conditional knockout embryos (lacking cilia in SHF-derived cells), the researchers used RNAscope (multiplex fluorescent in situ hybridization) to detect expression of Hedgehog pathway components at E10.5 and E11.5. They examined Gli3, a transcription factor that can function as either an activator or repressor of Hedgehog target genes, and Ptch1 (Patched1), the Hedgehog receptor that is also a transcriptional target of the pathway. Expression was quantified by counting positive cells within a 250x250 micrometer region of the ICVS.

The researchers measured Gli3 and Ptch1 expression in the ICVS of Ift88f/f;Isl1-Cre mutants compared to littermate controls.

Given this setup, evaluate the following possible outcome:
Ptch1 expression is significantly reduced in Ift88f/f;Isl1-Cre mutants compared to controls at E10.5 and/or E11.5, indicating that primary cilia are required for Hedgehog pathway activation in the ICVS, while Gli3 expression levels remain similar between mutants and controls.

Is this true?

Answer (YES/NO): NO